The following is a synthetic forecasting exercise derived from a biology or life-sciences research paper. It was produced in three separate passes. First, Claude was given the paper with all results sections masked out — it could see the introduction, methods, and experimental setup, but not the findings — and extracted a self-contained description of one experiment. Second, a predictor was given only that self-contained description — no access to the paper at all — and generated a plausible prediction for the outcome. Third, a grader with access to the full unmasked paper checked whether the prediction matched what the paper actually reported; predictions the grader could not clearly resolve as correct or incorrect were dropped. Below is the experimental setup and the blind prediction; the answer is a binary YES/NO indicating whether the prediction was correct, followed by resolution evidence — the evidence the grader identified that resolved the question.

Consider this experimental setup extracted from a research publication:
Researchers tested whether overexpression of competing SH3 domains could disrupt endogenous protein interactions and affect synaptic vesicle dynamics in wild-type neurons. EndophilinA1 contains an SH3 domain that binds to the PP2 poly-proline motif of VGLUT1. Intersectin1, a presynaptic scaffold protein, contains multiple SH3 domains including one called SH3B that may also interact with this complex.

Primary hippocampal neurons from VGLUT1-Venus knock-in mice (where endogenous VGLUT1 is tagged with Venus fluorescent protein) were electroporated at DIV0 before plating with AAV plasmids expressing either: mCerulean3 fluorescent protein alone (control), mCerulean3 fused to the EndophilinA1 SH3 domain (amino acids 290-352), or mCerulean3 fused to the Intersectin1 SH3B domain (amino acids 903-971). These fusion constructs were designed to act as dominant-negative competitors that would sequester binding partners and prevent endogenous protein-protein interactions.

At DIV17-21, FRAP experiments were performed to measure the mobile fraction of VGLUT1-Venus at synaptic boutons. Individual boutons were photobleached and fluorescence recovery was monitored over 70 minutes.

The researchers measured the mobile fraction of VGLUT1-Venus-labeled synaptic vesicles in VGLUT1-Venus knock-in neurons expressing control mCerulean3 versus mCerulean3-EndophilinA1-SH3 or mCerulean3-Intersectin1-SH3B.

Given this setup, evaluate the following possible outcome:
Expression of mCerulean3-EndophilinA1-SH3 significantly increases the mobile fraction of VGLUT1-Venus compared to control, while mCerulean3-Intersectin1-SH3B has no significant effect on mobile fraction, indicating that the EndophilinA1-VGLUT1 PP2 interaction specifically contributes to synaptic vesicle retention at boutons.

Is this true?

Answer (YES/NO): NO